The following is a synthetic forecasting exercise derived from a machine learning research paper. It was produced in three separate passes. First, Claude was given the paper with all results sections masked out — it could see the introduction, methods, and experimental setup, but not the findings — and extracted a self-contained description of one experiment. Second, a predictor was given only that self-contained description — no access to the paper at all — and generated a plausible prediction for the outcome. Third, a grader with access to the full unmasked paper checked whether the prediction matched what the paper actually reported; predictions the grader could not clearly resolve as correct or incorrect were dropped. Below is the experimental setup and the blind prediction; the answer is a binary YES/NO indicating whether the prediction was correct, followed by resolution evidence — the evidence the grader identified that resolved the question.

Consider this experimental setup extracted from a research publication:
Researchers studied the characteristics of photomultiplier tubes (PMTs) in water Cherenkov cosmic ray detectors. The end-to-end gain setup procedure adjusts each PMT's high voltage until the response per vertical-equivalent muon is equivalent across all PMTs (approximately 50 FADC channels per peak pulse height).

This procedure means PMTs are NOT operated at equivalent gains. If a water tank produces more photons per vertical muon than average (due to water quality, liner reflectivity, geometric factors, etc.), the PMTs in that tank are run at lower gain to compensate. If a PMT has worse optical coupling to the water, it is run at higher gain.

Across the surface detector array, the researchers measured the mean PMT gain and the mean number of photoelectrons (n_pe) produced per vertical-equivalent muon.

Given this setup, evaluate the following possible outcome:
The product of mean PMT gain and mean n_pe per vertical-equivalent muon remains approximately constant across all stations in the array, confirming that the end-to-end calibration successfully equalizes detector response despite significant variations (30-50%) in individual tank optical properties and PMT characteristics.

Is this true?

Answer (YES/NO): NO